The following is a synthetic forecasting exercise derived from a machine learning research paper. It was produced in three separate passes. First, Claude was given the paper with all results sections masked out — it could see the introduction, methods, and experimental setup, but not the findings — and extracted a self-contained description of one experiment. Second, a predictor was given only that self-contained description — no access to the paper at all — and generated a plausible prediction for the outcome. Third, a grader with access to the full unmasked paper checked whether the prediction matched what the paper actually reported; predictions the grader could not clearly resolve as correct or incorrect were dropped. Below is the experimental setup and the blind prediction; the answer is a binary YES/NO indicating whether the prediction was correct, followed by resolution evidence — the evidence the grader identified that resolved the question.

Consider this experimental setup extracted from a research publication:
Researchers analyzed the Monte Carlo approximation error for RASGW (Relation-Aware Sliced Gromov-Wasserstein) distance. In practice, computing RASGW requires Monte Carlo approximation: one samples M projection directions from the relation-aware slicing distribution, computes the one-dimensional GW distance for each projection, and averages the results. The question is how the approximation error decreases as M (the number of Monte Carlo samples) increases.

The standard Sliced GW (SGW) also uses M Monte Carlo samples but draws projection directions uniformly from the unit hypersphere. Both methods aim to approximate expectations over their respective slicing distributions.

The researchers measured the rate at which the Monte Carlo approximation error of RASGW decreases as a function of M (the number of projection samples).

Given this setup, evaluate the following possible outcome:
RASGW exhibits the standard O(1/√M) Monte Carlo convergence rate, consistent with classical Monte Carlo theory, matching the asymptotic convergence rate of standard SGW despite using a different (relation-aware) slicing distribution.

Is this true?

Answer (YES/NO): YES